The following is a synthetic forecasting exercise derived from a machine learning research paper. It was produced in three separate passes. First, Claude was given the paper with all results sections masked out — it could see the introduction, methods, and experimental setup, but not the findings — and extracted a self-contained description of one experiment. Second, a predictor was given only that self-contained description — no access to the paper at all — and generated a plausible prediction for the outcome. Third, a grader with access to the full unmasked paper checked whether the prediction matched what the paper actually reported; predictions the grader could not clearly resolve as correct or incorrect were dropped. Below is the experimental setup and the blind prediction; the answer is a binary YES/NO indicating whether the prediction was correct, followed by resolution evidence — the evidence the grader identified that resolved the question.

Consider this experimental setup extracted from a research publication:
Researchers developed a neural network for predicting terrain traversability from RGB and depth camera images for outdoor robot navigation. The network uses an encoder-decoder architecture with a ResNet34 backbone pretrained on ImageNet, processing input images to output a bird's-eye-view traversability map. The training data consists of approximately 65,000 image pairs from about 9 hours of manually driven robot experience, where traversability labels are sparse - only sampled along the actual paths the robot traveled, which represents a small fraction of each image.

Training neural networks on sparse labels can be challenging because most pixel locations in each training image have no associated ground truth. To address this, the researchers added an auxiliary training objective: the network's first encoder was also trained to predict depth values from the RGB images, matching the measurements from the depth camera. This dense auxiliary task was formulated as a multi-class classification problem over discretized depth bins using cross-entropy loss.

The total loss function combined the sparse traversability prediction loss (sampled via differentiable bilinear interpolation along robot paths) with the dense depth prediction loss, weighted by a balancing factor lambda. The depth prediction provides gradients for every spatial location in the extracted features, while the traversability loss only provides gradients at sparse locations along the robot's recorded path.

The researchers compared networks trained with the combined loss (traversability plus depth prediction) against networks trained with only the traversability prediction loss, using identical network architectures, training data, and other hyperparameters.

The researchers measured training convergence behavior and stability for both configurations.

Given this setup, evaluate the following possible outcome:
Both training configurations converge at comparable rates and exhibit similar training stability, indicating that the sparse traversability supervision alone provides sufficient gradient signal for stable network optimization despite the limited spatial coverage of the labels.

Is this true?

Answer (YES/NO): NO